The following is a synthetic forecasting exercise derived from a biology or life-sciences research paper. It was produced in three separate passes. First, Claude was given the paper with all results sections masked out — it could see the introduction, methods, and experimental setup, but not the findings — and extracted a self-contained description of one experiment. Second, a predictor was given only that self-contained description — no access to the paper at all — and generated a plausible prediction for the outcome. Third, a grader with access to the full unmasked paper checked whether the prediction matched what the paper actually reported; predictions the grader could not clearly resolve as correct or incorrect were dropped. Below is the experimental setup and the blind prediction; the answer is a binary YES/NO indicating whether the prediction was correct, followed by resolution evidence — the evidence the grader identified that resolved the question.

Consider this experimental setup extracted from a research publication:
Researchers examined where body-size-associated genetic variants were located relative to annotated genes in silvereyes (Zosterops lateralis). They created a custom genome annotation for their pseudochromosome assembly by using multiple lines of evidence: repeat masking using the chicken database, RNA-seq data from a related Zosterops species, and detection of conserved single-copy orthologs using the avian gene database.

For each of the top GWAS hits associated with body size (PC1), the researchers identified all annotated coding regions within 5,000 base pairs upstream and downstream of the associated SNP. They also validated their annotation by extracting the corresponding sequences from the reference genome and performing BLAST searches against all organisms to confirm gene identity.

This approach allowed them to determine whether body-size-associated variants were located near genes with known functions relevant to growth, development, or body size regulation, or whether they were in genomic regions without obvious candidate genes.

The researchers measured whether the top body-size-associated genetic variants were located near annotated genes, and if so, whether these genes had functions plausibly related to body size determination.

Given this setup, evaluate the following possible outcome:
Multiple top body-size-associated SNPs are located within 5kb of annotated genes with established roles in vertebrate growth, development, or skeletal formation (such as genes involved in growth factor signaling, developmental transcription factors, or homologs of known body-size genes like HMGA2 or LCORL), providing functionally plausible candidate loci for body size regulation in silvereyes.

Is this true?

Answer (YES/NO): NO